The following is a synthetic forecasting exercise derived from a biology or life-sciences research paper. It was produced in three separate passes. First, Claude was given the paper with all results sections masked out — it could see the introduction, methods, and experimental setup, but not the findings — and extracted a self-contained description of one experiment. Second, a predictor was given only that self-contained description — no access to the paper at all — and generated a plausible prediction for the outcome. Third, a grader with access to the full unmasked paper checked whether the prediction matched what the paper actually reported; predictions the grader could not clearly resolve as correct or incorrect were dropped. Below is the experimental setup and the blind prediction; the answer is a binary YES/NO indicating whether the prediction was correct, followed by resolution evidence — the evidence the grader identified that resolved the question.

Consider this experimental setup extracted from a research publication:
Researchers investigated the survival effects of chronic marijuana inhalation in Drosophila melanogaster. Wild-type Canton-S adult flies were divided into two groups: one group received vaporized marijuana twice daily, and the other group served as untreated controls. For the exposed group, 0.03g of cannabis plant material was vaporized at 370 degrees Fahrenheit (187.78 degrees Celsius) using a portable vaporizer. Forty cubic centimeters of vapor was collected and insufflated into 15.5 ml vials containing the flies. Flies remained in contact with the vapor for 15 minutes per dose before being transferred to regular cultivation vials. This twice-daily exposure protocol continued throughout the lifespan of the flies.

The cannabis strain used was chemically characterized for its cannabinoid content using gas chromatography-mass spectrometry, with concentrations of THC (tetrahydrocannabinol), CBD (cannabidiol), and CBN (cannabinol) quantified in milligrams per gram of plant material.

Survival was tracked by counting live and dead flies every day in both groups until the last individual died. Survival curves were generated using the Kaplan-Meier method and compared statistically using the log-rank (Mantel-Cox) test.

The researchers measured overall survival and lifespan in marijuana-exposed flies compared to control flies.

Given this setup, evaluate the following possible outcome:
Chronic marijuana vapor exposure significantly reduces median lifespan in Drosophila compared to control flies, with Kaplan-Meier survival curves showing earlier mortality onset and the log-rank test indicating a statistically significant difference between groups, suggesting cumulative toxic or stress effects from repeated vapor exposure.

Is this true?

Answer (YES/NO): NO